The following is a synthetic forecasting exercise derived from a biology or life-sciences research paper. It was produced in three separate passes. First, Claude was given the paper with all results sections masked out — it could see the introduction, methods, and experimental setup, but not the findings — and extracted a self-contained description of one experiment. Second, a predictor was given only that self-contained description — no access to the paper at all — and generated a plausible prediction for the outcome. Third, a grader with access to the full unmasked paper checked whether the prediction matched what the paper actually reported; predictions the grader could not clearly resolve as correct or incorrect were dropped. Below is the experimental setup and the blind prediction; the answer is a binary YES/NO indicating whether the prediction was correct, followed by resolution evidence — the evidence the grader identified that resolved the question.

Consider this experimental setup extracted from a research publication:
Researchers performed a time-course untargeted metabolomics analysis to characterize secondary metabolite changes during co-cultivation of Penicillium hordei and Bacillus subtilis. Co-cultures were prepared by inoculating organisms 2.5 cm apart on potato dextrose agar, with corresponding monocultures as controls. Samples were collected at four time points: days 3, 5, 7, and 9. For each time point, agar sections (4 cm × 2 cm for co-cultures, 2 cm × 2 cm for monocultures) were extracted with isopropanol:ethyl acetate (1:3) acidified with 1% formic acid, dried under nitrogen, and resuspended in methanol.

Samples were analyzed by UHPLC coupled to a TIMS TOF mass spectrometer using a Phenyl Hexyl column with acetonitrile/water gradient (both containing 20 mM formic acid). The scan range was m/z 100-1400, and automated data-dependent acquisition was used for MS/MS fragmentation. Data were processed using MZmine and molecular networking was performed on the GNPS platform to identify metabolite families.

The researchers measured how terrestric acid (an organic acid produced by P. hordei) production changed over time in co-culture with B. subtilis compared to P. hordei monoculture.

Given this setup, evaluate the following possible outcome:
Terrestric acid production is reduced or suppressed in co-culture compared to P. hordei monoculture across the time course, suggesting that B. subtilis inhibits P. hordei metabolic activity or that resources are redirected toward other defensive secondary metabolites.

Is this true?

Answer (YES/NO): NO